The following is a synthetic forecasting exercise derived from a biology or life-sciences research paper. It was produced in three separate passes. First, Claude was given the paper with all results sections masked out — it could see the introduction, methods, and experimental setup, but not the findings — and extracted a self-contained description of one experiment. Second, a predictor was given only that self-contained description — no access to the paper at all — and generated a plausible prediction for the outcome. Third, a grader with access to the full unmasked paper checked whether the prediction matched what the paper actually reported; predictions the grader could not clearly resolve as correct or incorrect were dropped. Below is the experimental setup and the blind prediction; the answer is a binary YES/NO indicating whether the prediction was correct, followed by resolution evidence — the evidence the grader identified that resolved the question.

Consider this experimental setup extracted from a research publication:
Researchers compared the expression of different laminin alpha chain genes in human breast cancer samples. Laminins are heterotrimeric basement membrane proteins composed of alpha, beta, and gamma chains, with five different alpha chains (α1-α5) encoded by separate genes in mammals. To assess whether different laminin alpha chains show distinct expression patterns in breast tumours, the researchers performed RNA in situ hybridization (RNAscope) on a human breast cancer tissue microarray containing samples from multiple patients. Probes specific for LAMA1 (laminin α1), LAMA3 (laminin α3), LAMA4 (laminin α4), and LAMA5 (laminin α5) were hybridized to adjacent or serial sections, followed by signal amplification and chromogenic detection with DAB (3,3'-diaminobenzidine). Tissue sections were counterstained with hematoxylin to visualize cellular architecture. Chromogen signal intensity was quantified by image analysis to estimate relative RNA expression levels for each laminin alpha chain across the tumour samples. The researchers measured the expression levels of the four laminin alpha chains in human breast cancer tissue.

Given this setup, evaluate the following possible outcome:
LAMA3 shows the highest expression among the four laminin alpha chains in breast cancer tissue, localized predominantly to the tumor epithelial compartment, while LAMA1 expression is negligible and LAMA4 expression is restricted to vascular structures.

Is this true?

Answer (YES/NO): NO